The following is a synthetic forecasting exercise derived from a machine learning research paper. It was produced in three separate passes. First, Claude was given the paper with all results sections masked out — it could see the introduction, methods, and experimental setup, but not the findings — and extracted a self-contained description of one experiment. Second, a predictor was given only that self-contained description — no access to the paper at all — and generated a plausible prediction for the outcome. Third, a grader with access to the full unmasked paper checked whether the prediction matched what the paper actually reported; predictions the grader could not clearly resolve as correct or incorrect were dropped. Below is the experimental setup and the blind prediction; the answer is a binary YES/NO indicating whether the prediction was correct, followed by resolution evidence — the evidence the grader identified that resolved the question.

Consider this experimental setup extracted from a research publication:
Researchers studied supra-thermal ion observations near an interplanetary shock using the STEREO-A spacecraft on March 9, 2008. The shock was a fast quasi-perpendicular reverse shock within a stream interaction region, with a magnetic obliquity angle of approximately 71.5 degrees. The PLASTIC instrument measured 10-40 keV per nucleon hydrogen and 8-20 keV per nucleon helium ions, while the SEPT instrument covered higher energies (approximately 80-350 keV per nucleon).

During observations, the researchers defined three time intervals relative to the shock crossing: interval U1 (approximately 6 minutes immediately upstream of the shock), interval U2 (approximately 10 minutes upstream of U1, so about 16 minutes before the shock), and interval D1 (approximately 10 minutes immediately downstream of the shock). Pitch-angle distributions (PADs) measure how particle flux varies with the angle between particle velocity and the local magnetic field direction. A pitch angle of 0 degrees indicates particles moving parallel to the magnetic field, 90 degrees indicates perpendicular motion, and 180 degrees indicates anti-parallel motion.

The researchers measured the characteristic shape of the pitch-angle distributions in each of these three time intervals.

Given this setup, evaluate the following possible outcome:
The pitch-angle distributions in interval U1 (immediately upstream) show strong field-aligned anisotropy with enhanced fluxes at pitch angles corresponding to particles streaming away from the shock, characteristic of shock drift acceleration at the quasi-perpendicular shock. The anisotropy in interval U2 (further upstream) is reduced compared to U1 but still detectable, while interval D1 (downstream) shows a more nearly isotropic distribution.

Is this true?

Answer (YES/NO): NO